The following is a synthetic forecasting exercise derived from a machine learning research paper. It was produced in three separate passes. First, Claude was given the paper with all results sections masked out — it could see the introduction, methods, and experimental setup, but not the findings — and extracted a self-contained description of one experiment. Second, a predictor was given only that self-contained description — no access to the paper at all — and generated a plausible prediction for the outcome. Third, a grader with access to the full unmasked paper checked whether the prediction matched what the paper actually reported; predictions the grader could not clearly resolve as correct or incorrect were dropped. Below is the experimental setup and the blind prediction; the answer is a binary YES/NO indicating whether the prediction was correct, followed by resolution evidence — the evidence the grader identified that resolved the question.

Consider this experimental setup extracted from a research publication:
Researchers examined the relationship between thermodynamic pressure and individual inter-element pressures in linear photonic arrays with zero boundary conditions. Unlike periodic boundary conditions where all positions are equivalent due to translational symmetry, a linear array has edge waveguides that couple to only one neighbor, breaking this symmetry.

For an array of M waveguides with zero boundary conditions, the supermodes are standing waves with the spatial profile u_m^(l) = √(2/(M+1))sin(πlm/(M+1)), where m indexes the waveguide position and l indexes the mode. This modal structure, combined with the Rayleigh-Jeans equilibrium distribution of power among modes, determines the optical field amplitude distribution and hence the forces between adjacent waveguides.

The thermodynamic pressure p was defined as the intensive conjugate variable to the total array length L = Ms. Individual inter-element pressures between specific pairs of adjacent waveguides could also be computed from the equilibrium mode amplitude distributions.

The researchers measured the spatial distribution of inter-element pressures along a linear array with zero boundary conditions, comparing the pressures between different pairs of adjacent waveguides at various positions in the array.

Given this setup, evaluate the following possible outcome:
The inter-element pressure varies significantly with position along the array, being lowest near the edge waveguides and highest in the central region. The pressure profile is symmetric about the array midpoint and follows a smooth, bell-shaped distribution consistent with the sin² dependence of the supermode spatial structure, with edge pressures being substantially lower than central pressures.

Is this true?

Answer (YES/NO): NO